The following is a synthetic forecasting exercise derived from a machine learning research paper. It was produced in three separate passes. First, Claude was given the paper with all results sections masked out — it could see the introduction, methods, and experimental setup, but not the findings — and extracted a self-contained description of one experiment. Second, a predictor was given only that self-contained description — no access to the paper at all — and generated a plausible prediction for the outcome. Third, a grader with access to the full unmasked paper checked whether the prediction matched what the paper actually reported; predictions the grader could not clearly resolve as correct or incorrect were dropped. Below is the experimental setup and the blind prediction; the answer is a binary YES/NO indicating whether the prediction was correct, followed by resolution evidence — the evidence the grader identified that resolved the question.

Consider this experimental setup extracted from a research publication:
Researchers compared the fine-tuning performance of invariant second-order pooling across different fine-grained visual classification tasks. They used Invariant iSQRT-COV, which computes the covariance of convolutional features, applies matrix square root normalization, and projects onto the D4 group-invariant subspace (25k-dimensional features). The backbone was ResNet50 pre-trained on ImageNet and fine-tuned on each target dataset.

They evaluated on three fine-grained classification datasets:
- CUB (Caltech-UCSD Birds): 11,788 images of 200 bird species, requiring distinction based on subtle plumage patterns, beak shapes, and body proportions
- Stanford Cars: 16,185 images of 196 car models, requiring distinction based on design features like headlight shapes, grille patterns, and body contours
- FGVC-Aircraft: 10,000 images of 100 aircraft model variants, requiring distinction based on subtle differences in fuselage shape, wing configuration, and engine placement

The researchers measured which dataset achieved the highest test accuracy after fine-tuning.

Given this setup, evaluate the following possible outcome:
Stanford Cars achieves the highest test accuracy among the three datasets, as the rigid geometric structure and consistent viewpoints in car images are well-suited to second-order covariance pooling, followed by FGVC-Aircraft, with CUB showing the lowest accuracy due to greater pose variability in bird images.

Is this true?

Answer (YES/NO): YES